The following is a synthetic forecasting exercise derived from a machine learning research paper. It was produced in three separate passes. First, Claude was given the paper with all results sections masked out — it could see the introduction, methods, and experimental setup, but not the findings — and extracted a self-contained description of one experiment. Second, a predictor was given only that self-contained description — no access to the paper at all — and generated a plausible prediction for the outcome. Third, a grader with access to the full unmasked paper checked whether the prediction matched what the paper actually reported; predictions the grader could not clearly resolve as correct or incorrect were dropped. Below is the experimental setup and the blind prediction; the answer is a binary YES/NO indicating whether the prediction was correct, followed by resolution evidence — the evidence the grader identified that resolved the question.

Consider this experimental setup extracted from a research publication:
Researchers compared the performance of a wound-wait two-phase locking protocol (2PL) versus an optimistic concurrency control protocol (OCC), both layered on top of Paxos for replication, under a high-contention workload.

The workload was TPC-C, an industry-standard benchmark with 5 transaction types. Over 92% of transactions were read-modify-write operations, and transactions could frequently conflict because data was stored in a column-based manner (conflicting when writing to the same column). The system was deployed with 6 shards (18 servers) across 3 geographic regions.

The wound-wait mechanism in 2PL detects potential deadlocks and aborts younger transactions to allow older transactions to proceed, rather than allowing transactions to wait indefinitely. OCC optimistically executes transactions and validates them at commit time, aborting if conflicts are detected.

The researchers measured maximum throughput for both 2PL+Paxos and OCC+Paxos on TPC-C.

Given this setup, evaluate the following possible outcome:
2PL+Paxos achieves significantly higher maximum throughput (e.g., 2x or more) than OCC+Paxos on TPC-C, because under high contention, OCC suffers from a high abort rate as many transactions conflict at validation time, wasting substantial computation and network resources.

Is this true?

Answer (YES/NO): YES